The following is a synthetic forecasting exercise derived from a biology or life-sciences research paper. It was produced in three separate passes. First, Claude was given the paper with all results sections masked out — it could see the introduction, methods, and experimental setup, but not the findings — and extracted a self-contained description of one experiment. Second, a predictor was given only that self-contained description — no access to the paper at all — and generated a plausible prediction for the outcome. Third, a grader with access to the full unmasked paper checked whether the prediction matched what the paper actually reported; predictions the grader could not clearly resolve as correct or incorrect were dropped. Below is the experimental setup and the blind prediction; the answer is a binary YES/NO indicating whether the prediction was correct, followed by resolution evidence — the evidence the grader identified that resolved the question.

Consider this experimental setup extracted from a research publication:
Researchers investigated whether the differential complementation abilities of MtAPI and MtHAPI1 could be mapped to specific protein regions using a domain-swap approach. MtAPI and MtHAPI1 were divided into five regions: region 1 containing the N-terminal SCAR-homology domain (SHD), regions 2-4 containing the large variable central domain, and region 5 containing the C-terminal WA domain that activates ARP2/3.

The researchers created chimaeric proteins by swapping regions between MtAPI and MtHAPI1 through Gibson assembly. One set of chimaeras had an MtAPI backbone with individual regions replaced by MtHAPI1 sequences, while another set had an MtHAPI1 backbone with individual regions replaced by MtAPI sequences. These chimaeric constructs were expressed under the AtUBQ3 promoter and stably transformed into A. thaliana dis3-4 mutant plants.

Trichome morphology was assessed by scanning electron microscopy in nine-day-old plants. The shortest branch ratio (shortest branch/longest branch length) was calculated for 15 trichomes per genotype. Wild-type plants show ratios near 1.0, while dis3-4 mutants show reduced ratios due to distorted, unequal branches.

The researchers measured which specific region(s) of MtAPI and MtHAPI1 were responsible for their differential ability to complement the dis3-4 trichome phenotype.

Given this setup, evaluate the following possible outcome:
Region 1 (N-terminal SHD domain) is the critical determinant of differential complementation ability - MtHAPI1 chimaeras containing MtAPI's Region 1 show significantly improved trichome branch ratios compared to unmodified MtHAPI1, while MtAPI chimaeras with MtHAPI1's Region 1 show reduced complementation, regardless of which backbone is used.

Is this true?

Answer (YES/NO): NO